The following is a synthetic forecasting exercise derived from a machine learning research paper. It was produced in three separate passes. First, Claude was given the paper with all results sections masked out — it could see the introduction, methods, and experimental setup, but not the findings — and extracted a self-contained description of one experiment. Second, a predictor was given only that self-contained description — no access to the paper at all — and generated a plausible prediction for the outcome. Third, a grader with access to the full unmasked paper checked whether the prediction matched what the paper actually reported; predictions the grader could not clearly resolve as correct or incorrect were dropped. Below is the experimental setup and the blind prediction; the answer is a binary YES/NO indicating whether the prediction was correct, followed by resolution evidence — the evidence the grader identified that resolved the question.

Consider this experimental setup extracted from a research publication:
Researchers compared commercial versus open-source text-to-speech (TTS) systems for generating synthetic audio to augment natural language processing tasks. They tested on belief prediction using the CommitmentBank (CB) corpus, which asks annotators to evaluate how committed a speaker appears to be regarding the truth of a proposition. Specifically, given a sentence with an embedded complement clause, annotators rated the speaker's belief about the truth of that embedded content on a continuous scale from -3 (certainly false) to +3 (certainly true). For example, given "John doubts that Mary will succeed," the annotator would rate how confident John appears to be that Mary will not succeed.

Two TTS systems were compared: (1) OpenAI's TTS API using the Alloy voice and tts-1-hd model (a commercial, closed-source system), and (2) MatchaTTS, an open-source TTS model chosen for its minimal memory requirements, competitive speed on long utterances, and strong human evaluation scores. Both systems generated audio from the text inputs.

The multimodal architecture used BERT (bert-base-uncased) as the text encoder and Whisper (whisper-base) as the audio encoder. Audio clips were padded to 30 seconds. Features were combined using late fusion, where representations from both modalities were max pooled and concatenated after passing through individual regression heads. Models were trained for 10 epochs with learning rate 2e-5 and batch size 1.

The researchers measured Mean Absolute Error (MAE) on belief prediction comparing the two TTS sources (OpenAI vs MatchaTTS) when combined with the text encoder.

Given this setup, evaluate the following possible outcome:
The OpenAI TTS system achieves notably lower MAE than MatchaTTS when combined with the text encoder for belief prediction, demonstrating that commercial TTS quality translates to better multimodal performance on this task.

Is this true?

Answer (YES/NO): NO